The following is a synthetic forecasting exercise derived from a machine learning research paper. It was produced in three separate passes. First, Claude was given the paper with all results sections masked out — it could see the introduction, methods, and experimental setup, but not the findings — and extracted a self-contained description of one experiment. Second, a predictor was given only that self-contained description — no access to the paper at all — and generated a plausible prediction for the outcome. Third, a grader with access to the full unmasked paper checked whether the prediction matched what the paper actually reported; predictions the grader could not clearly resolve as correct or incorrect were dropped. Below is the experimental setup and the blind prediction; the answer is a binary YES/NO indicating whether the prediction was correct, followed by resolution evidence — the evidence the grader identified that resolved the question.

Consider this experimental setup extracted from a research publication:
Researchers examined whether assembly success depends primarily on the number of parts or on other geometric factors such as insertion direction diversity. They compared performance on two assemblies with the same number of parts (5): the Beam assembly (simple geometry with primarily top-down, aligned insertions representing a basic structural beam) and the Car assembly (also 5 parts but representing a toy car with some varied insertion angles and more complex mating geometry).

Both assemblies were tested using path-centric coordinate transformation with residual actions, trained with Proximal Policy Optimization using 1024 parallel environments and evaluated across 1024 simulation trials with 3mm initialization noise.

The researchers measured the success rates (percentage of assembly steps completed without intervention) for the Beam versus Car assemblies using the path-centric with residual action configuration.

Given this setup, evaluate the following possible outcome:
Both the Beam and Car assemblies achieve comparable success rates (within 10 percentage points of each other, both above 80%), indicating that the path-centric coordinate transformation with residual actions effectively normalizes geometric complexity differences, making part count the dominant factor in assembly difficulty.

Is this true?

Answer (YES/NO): NO